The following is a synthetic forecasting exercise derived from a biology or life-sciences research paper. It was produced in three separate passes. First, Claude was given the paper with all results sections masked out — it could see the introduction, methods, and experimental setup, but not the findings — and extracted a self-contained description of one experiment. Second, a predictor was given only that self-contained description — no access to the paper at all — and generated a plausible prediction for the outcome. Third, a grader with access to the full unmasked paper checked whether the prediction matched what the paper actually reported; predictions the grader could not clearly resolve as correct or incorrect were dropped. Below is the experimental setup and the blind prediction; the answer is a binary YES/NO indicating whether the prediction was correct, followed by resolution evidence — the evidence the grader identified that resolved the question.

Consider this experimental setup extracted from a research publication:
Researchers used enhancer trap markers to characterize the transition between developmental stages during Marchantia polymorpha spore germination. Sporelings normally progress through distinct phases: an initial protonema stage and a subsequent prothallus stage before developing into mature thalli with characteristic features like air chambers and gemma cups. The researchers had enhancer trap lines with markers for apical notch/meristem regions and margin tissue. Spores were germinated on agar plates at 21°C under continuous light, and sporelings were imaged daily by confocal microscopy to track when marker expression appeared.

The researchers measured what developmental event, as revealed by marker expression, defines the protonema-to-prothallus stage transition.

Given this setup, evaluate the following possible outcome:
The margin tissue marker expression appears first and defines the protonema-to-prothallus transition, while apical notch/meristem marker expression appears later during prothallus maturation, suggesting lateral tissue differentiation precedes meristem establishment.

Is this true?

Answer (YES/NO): NO